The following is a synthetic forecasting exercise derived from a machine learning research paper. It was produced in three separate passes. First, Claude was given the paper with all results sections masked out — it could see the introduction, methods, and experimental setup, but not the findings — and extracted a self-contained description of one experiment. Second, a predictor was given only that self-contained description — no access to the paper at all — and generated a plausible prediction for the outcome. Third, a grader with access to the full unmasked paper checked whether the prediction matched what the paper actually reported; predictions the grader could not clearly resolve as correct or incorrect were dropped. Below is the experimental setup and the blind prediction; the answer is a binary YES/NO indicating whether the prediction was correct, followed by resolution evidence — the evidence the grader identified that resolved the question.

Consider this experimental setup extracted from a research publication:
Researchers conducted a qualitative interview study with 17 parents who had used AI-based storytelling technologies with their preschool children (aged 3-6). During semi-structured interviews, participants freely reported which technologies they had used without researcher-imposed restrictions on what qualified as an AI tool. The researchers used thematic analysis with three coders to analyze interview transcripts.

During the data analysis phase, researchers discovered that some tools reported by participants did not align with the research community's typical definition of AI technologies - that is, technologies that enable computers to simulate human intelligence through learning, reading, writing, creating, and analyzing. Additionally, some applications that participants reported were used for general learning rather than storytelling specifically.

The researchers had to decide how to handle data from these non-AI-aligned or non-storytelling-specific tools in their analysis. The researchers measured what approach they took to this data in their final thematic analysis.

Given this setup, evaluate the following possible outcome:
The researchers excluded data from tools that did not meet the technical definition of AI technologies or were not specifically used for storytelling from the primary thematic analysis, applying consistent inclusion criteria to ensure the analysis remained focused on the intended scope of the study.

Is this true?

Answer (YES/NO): NO